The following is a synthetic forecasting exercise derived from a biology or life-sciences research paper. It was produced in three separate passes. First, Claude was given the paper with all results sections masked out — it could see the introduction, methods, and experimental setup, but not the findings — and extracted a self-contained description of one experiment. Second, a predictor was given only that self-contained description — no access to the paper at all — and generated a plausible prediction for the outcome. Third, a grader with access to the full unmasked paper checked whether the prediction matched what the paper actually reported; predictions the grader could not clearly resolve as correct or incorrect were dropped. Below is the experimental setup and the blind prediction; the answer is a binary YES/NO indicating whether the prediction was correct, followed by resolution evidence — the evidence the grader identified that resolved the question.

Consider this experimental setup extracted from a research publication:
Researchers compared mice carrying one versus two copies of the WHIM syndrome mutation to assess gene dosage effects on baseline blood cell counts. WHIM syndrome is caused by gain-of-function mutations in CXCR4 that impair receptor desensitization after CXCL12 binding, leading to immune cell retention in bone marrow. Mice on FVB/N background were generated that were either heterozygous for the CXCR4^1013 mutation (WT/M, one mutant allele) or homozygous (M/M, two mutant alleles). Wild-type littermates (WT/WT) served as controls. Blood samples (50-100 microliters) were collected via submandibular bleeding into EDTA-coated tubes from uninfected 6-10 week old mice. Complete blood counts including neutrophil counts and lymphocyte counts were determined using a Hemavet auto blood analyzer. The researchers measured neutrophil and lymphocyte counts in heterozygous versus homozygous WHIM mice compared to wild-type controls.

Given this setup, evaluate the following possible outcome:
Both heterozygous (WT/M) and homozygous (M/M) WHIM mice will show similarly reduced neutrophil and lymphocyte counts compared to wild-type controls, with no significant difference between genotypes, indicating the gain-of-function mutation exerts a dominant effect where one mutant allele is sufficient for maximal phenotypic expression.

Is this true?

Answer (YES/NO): YES